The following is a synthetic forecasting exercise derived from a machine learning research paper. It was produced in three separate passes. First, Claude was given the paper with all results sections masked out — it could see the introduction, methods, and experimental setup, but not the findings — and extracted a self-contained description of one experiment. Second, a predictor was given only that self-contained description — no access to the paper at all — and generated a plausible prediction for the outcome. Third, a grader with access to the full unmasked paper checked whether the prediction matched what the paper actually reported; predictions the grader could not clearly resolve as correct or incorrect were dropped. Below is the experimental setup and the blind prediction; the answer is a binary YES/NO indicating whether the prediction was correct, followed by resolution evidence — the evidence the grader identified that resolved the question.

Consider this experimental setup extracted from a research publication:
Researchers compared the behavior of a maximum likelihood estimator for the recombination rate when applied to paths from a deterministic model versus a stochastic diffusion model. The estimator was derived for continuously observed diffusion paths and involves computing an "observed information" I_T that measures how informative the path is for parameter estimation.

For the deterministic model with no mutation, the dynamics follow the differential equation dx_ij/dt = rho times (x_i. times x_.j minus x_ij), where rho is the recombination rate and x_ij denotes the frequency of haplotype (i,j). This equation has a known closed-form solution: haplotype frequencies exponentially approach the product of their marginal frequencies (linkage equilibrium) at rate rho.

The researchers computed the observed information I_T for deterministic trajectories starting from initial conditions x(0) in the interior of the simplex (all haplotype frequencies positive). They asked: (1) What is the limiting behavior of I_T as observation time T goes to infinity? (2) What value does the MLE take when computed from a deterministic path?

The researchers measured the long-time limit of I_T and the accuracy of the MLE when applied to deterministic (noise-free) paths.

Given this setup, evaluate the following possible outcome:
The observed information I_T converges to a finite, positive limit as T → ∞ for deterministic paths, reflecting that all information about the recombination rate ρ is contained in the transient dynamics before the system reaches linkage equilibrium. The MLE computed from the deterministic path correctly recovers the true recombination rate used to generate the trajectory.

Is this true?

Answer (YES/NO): YES